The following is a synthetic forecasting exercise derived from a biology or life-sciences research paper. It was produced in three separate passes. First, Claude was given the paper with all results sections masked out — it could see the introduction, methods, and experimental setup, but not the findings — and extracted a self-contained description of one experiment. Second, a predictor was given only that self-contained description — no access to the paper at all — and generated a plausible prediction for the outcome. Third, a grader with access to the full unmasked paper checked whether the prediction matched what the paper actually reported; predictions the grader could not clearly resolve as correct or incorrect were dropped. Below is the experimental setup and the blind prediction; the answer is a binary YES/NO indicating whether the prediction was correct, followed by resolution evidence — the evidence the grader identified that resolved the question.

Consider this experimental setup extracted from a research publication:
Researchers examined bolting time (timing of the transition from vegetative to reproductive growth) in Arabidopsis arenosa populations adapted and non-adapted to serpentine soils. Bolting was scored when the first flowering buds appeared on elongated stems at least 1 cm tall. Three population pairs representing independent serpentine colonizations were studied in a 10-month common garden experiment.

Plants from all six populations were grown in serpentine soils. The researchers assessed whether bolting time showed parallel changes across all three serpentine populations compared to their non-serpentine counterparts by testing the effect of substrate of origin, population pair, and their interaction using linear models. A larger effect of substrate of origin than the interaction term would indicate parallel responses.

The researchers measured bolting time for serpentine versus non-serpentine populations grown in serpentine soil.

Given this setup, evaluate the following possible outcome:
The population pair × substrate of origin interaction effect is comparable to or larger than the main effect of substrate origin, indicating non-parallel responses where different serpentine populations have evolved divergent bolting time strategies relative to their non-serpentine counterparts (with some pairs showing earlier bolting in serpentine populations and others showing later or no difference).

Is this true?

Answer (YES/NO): NO